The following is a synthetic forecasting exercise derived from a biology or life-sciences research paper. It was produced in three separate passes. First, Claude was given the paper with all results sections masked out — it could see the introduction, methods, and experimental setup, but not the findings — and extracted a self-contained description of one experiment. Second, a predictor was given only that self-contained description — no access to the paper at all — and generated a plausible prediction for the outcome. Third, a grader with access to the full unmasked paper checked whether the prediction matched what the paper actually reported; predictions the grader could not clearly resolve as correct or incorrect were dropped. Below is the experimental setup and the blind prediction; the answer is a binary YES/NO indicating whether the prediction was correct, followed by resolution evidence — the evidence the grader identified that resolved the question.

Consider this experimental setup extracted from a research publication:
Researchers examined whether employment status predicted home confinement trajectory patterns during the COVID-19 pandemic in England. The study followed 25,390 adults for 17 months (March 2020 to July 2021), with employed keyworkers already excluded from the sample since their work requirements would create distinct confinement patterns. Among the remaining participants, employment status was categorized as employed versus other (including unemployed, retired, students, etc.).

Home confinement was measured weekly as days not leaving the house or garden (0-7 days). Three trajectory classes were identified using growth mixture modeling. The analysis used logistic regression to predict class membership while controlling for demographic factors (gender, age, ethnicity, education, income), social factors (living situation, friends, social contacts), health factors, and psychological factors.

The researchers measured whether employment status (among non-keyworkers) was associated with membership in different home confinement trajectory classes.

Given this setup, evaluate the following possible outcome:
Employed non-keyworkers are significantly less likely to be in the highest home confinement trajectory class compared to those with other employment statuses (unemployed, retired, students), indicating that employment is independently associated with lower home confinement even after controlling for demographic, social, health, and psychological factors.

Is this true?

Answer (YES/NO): YES